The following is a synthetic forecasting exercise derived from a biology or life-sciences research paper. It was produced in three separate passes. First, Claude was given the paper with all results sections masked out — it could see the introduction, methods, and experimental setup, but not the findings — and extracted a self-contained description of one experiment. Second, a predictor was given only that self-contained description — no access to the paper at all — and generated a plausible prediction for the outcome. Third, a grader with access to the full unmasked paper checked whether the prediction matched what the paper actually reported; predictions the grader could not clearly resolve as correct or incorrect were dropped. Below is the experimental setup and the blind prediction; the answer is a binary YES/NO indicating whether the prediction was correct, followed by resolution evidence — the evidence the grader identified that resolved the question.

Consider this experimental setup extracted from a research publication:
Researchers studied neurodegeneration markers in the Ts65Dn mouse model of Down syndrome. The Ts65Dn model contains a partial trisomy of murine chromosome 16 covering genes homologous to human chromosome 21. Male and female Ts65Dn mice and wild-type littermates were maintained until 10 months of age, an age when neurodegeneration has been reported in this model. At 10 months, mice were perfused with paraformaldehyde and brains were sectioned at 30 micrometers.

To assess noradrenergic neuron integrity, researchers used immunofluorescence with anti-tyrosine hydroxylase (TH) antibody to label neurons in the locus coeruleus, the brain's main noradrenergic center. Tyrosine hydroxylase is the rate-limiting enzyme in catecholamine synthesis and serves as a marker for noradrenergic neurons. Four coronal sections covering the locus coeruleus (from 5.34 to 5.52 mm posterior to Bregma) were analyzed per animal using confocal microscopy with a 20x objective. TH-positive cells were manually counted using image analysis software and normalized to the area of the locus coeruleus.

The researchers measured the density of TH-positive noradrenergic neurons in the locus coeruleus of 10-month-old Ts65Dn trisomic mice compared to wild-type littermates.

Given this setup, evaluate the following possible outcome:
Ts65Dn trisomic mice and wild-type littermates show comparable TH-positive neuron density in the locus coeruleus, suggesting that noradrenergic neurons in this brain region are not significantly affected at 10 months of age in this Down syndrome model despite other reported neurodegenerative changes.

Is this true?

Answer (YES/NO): NO